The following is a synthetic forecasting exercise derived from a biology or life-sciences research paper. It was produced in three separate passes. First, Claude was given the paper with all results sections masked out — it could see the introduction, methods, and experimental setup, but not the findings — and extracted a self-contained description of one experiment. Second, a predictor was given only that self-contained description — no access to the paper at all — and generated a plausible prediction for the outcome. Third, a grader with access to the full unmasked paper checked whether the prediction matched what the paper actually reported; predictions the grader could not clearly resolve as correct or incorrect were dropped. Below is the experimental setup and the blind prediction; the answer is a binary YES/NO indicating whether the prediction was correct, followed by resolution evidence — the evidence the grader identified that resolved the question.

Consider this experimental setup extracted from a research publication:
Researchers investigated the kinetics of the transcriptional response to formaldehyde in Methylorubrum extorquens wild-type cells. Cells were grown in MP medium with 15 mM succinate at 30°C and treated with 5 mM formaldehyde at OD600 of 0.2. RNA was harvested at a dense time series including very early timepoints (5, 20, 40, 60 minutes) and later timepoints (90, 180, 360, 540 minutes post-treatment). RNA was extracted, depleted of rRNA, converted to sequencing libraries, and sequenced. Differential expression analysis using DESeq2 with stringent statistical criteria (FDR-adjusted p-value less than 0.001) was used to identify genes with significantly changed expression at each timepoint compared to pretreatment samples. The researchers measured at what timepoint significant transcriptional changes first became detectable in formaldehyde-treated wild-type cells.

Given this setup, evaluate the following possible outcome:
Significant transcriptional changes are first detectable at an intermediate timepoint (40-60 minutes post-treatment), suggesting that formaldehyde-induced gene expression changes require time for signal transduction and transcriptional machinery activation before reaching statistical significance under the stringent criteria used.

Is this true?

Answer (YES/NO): NO